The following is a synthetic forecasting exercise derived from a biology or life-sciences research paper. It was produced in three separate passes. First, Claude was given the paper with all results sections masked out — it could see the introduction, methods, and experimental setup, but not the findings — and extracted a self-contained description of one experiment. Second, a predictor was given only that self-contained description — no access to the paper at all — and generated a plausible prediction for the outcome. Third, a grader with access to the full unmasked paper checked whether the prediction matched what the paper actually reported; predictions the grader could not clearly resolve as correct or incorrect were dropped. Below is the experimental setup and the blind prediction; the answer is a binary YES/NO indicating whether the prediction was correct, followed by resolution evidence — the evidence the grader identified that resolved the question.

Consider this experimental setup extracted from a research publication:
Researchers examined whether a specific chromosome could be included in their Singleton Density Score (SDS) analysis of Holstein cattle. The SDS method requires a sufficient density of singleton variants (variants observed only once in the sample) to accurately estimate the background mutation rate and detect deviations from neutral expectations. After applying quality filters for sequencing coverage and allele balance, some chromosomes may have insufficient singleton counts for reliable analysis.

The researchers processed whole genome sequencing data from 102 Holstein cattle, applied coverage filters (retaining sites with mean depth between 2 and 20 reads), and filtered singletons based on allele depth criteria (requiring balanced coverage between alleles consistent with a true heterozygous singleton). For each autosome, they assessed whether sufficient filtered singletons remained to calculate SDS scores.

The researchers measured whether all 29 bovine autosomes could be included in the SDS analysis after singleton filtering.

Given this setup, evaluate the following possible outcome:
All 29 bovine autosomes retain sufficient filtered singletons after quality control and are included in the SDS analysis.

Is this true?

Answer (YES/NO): NO